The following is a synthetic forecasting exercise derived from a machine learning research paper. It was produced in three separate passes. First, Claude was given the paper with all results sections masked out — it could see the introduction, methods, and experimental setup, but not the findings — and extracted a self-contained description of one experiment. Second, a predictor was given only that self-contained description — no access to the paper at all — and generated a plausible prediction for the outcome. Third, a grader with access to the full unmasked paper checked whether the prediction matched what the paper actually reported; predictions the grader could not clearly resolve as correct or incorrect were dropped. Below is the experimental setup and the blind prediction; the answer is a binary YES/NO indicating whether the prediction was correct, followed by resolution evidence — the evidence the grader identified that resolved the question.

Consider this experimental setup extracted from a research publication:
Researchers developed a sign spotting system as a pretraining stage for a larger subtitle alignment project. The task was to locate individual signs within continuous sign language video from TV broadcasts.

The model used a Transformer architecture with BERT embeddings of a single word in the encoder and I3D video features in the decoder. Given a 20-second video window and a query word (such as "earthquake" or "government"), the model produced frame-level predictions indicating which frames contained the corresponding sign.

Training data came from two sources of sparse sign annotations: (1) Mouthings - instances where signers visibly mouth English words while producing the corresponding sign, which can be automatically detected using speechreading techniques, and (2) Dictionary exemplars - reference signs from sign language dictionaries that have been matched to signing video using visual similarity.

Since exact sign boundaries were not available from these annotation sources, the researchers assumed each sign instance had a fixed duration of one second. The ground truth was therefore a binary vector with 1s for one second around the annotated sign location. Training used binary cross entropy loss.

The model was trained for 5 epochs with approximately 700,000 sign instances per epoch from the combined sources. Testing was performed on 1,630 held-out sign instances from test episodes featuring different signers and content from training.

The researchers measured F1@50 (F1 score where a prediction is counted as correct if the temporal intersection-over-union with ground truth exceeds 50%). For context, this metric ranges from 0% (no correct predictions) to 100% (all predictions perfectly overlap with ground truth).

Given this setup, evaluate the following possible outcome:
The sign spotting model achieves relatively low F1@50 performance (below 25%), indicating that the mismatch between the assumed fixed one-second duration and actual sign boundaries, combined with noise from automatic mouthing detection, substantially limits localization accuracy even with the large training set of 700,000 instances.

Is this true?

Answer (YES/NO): NO